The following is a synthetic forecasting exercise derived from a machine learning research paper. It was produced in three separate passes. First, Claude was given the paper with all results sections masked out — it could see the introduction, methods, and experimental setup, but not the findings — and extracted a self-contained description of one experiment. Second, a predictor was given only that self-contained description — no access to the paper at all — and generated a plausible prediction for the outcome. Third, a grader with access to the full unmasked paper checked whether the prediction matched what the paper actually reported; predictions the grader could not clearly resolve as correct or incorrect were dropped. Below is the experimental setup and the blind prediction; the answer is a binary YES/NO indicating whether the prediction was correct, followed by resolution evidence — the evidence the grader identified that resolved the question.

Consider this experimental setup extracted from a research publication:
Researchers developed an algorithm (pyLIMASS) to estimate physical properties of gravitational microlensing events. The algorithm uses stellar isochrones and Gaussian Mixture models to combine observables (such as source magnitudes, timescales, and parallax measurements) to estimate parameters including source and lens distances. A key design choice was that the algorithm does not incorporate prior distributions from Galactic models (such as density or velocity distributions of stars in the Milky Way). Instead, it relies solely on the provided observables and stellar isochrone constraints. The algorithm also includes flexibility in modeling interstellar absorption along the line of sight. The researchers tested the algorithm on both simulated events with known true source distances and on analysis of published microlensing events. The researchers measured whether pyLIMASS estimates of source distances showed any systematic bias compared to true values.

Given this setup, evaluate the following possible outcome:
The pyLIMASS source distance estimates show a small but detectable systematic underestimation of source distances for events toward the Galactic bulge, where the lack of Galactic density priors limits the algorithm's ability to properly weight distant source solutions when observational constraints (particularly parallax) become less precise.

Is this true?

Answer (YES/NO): NO